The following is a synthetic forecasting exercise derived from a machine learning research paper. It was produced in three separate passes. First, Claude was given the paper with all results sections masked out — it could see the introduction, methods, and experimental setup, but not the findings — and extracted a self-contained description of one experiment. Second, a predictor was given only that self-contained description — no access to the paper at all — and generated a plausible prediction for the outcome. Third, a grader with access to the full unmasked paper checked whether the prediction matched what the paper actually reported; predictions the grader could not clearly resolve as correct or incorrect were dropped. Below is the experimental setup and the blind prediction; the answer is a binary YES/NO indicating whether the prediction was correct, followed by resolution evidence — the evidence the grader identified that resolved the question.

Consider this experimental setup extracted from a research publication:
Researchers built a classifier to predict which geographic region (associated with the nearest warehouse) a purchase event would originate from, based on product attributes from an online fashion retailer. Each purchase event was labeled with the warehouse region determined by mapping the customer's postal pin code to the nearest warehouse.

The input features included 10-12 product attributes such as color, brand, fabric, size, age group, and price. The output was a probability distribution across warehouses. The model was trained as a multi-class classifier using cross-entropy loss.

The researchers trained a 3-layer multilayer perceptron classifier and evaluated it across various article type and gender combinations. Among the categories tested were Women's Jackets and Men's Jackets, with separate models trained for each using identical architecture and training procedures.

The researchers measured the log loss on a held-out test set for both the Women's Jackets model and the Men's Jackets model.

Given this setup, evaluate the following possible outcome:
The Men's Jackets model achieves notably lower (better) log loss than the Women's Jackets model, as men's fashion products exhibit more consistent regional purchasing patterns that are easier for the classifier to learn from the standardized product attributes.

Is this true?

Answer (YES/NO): NO